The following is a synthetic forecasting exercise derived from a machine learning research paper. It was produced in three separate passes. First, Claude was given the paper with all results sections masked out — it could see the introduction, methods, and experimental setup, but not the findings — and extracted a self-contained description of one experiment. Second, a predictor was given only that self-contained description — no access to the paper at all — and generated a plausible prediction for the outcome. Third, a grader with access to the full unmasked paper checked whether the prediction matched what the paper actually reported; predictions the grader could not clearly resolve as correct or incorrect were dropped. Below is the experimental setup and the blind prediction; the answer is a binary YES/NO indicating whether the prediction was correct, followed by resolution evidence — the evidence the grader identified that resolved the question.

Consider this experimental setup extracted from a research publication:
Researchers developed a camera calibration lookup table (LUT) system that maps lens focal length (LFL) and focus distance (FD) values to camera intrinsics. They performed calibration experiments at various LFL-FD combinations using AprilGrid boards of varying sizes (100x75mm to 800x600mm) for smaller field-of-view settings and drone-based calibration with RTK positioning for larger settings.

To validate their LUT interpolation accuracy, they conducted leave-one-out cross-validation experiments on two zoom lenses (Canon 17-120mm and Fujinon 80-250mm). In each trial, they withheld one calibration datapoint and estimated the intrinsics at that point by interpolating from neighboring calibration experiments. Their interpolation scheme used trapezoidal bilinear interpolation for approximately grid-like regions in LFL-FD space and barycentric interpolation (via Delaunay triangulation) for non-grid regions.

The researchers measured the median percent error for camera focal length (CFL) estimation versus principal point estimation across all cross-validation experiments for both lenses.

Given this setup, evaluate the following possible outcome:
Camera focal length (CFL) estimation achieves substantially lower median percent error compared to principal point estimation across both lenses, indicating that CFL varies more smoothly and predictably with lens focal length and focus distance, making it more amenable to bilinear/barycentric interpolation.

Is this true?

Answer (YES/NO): NO